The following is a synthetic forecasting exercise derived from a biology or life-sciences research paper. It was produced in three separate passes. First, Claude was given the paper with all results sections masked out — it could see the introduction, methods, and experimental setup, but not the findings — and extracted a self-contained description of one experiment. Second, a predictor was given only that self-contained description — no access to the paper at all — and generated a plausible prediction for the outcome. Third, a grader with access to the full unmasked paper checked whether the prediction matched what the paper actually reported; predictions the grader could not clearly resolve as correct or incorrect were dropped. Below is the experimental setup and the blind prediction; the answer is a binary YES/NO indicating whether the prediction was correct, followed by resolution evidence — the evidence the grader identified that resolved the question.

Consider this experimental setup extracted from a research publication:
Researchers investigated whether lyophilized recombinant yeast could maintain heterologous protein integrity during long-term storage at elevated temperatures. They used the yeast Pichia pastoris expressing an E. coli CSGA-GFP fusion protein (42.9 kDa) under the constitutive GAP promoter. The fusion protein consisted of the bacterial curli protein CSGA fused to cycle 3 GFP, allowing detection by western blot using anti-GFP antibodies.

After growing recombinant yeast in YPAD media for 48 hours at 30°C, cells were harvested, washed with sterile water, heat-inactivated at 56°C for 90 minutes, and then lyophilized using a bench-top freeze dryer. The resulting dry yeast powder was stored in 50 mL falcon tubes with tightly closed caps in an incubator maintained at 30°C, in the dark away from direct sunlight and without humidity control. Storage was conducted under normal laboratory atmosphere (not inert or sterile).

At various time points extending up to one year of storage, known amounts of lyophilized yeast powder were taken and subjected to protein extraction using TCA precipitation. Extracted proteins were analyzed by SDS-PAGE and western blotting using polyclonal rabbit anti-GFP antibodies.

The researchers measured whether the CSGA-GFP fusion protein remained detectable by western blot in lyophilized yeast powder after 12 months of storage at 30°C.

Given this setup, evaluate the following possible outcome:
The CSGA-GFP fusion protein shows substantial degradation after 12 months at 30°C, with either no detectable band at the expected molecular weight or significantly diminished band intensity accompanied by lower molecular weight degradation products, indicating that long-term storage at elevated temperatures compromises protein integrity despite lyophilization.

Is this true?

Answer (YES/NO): NO